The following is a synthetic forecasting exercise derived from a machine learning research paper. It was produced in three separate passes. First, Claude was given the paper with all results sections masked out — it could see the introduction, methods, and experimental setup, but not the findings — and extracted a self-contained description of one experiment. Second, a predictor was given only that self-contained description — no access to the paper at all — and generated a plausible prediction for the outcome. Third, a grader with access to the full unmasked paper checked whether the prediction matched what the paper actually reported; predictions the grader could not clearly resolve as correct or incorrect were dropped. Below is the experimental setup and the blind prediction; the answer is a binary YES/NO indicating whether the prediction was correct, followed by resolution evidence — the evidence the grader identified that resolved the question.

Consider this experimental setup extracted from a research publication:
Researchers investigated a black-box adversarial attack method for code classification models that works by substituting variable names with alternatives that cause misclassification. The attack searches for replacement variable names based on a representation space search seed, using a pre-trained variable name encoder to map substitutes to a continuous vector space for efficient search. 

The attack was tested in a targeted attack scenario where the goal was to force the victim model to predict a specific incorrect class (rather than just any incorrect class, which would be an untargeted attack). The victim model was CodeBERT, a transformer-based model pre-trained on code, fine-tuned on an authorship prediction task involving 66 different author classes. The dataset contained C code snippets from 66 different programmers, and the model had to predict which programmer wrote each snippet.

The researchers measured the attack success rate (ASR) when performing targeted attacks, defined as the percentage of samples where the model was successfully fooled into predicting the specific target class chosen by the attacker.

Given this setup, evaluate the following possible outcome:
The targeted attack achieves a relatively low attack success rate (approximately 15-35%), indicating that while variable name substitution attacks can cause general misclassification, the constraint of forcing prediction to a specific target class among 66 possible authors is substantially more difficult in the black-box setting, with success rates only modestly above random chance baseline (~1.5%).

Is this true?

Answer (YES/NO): NO